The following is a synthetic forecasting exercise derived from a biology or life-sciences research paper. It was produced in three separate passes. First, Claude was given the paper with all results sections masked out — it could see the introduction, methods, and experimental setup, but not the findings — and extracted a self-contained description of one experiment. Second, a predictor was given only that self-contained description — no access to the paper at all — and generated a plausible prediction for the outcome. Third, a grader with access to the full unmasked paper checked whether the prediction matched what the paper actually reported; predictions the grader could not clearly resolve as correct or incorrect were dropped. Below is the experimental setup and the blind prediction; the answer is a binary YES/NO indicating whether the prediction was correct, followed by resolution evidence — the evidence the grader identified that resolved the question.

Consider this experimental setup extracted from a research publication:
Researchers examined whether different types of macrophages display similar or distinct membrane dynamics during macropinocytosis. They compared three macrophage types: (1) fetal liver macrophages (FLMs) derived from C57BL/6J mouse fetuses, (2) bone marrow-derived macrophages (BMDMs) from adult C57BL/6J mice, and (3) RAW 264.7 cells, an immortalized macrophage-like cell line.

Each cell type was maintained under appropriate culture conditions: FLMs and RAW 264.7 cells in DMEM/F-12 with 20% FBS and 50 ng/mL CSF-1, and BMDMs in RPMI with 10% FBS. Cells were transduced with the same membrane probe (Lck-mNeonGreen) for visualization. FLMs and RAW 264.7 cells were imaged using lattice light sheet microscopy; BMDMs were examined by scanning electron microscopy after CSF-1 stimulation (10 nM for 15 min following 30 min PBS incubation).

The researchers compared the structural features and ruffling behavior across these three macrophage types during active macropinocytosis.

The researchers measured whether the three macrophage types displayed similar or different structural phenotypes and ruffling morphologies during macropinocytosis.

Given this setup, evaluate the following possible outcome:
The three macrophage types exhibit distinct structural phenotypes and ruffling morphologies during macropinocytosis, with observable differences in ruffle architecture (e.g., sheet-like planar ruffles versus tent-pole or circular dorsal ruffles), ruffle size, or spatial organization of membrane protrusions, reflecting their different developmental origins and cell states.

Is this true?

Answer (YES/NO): NO